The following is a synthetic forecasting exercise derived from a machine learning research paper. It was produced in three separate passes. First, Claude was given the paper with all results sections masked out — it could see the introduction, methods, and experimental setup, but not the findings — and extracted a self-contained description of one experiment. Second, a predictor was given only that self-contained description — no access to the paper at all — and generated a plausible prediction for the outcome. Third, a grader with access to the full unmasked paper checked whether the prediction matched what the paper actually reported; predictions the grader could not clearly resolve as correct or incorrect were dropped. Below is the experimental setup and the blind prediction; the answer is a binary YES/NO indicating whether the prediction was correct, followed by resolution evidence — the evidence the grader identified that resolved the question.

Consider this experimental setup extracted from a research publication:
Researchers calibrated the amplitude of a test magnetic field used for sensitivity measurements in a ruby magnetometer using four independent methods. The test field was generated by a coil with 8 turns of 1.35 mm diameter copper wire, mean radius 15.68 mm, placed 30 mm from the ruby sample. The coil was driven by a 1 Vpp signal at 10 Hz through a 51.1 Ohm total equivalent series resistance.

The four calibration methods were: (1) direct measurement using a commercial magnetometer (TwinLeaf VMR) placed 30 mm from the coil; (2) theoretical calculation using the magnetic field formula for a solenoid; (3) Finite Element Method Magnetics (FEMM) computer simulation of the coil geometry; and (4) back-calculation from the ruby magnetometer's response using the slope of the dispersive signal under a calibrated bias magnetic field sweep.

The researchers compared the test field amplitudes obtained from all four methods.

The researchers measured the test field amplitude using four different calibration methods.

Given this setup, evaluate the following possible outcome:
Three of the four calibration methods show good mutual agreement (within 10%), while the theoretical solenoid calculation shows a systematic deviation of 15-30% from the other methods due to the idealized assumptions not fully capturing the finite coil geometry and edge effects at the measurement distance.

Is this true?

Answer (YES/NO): NO